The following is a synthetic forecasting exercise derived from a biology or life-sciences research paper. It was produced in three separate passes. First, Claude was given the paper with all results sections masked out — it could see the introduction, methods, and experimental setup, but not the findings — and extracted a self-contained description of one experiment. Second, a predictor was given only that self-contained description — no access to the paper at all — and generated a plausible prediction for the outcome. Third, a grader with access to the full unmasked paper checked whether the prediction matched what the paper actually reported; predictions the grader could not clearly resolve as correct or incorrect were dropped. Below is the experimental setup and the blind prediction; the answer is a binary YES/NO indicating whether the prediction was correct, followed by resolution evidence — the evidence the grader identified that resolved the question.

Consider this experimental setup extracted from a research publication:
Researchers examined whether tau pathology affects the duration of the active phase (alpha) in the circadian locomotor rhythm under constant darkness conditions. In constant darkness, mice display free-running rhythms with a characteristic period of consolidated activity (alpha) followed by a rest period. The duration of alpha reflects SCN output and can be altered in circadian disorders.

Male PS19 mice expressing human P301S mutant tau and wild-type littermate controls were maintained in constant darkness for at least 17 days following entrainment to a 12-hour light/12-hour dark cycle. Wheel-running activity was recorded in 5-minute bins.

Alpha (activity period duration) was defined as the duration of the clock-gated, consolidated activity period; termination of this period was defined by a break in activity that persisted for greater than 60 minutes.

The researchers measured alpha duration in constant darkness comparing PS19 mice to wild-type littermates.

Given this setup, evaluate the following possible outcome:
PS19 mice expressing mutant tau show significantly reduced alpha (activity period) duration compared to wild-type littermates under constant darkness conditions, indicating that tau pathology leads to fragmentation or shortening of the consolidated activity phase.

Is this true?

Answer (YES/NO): NO